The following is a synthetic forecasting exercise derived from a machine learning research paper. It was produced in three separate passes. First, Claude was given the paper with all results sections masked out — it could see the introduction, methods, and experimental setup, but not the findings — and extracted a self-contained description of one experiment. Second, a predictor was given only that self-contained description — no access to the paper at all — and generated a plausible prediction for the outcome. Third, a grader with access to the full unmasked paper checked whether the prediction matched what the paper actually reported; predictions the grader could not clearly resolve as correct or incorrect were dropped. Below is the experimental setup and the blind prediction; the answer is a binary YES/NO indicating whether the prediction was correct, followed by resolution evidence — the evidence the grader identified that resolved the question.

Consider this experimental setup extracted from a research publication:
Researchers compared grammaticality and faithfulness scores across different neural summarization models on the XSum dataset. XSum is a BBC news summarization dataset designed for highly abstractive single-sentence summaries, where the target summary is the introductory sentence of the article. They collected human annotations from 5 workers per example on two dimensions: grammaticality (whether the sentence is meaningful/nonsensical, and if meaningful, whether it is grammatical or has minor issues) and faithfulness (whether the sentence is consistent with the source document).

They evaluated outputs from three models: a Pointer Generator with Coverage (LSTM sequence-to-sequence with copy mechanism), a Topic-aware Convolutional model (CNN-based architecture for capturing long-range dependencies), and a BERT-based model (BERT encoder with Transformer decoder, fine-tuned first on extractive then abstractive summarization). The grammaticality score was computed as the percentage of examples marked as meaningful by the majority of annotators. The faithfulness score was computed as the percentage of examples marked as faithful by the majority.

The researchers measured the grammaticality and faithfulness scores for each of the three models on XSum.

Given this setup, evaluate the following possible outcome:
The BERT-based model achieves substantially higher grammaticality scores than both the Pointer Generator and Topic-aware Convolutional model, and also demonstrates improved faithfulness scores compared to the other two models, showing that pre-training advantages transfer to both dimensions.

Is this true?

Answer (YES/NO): YES